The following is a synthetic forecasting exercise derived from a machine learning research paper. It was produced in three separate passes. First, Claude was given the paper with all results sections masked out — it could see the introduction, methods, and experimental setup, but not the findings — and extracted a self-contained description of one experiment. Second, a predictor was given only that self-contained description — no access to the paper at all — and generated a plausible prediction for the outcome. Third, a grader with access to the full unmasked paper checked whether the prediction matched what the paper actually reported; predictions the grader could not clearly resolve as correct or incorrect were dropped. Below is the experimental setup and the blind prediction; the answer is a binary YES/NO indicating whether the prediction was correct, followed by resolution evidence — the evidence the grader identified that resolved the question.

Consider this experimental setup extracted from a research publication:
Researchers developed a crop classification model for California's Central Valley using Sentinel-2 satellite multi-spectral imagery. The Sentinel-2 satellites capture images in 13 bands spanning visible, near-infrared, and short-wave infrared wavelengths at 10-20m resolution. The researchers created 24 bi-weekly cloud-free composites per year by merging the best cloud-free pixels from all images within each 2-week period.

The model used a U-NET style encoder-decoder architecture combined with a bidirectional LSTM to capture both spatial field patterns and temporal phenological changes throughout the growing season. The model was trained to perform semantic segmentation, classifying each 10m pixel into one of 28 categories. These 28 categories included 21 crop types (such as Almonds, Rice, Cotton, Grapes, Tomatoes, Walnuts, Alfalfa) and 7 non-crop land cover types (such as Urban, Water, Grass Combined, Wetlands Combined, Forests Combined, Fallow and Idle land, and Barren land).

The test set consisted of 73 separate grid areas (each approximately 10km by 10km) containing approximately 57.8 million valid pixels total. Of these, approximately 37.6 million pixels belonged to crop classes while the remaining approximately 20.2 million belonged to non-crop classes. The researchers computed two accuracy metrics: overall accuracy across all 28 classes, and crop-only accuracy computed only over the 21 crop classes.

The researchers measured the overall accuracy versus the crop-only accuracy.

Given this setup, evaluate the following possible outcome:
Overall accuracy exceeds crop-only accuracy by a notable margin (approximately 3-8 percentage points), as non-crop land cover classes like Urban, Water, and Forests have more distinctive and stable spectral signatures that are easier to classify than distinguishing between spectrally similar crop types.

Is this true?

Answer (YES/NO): NO